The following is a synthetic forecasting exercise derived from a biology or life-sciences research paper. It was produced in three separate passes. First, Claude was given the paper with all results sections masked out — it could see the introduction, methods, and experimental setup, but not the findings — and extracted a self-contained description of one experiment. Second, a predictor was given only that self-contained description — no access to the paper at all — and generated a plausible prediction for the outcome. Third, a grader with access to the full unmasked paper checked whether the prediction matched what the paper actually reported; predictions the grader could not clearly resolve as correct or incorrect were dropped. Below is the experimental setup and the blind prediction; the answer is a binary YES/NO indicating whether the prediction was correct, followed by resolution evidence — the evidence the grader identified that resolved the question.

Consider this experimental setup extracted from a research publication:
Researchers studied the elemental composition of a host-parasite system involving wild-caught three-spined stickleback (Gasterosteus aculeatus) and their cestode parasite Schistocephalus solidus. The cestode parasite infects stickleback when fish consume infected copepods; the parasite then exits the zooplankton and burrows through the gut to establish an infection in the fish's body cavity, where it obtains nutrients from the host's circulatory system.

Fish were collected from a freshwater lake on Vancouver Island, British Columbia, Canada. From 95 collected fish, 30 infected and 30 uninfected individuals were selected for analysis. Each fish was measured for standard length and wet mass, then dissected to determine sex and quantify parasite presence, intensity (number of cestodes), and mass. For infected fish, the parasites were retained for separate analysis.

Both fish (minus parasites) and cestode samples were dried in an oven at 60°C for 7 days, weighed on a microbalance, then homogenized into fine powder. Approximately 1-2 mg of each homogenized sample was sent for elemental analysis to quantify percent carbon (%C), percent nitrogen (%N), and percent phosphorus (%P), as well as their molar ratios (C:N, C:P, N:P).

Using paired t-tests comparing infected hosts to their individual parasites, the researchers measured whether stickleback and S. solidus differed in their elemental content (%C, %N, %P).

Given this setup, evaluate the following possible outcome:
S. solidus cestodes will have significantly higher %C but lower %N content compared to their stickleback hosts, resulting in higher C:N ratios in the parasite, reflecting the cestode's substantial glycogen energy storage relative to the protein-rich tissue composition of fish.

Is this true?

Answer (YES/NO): YES